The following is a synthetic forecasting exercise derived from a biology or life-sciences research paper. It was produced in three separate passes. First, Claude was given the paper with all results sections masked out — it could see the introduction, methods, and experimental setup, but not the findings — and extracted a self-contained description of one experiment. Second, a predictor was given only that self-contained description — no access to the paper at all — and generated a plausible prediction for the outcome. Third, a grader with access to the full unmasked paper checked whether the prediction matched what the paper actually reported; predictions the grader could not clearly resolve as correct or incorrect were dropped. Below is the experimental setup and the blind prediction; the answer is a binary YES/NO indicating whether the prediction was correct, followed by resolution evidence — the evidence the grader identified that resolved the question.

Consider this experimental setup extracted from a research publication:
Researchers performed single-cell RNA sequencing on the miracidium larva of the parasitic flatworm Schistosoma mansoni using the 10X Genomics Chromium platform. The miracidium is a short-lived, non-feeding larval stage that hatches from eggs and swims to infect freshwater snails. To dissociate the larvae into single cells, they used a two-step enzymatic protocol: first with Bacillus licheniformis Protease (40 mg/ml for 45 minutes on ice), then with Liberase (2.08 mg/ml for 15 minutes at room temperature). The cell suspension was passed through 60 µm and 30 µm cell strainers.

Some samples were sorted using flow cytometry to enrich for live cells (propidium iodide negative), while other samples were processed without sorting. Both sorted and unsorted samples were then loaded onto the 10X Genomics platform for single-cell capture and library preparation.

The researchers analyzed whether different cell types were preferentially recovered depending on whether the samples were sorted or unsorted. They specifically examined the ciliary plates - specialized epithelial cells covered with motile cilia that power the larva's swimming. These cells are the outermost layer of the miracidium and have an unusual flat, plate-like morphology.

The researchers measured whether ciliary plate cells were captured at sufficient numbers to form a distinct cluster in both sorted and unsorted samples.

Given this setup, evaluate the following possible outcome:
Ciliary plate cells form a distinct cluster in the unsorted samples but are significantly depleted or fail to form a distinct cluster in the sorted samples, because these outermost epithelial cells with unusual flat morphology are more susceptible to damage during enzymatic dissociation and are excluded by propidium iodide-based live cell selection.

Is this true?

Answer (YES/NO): YES